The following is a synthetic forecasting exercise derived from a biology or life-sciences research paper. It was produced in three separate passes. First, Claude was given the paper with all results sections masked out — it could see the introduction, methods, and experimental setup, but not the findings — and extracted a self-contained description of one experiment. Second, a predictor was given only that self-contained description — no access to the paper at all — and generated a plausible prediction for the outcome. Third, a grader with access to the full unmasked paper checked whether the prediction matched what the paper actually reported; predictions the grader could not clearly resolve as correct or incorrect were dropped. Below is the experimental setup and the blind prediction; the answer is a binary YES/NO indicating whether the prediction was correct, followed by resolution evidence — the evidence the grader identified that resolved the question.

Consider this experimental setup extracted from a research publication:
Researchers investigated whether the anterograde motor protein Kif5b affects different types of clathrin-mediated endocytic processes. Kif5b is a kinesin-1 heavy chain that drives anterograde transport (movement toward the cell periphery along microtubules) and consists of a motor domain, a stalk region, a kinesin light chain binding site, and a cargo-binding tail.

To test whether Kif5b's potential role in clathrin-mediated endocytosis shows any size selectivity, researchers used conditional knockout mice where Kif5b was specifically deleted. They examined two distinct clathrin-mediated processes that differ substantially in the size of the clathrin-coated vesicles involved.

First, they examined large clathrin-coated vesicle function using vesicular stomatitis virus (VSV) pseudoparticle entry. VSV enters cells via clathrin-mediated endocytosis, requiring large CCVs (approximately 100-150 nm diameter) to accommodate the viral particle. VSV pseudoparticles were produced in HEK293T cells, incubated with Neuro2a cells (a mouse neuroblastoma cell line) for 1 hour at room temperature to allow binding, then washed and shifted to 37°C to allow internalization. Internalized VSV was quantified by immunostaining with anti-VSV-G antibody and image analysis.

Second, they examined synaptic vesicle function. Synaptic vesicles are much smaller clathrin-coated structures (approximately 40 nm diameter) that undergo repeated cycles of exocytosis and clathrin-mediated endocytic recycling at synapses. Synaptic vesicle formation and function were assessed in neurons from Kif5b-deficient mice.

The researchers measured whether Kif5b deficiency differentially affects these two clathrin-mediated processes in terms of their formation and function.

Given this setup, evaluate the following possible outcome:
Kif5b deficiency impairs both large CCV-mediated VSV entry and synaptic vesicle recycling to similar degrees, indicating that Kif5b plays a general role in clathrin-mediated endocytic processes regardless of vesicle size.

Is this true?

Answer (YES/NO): NO